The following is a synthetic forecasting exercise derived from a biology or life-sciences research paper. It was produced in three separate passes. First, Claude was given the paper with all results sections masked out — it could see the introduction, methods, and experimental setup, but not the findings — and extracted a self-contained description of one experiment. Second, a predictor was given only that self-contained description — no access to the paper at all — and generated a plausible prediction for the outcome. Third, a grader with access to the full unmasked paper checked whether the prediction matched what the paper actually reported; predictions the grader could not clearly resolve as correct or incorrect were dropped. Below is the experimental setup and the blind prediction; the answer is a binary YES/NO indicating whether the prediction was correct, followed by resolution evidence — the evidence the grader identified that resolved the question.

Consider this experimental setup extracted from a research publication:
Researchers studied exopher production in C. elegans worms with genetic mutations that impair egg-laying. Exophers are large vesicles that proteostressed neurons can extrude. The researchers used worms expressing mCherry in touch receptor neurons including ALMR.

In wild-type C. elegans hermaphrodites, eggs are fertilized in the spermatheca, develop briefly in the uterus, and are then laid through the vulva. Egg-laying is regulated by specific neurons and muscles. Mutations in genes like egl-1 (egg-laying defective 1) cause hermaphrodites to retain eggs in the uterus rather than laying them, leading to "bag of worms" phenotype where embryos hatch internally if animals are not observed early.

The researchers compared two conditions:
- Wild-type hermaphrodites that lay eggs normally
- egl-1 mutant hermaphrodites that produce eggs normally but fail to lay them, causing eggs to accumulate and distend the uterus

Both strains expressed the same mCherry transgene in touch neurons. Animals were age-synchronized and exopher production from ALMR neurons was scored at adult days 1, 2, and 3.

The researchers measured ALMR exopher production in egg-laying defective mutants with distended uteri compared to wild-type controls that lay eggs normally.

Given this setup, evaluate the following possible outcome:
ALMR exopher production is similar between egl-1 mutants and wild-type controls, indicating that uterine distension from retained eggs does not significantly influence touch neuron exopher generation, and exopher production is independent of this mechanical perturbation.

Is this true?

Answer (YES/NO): NO